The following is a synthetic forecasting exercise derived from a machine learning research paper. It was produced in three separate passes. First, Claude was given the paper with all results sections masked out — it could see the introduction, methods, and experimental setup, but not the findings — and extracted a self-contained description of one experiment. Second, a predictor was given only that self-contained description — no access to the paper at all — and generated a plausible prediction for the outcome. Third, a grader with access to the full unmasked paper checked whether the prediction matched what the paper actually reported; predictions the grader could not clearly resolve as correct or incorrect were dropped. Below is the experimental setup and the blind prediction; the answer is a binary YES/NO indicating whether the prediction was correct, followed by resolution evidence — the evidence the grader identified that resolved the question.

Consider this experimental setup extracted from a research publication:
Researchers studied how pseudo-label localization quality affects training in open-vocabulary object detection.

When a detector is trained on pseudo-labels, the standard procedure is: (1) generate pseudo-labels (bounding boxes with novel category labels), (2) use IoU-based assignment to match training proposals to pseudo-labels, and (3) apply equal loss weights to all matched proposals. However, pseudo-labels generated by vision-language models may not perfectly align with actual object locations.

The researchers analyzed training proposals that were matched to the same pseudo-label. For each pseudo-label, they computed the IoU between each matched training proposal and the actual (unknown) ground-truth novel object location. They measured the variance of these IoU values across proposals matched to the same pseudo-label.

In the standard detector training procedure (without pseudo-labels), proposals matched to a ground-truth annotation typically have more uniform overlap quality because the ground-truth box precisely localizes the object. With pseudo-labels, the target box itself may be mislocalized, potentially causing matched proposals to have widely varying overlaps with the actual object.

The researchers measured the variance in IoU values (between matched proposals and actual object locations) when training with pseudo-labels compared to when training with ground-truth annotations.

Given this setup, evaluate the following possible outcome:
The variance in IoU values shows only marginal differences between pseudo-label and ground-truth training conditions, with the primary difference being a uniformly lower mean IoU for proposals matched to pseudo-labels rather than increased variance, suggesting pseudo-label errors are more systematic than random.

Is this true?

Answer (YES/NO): NO